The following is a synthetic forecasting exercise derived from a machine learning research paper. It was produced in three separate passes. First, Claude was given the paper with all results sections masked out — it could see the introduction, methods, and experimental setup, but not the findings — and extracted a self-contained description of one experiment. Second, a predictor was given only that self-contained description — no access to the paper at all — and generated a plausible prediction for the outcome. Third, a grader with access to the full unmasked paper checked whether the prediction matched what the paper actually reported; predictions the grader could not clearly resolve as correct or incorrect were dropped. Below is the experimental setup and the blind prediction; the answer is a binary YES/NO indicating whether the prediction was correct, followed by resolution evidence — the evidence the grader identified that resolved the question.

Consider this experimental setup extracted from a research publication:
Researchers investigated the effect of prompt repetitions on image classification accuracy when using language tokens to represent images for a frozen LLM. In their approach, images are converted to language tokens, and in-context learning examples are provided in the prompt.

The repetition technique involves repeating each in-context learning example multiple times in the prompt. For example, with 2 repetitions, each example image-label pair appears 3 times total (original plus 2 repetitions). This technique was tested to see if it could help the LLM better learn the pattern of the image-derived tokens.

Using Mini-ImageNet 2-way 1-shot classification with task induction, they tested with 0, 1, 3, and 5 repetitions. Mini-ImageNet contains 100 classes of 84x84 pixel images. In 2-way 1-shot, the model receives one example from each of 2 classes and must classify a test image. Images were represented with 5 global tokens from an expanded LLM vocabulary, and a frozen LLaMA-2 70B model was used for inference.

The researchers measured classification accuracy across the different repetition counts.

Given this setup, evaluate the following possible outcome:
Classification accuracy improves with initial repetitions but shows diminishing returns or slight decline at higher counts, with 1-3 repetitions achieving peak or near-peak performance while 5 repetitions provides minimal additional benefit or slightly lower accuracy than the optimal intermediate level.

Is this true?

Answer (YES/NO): YES